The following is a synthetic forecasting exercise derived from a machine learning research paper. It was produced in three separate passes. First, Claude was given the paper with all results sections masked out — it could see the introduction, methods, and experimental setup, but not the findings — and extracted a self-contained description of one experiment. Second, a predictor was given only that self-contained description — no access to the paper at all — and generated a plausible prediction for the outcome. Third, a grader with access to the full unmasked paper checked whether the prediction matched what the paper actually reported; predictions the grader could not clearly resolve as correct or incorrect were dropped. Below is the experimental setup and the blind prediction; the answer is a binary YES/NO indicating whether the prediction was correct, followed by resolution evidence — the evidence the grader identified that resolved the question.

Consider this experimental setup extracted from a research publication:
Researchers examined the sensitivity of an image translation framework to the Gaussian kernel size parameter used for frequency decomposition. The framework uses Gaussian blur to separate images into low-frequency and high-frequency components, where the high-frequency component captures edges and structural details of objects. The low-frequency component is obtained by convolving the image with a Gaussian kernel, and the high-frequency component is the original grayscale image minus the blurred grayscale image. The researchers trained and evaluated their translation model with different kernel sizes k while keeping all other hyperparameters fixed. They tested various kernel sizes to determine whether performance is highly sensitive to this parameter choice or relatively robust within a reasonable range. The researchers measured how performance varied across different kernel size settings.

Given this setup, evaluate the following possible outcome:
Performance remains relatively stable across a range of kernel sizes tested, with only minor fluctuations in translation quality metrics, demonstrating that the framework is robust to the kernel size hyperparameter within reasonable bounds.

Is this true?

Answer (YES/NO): YES